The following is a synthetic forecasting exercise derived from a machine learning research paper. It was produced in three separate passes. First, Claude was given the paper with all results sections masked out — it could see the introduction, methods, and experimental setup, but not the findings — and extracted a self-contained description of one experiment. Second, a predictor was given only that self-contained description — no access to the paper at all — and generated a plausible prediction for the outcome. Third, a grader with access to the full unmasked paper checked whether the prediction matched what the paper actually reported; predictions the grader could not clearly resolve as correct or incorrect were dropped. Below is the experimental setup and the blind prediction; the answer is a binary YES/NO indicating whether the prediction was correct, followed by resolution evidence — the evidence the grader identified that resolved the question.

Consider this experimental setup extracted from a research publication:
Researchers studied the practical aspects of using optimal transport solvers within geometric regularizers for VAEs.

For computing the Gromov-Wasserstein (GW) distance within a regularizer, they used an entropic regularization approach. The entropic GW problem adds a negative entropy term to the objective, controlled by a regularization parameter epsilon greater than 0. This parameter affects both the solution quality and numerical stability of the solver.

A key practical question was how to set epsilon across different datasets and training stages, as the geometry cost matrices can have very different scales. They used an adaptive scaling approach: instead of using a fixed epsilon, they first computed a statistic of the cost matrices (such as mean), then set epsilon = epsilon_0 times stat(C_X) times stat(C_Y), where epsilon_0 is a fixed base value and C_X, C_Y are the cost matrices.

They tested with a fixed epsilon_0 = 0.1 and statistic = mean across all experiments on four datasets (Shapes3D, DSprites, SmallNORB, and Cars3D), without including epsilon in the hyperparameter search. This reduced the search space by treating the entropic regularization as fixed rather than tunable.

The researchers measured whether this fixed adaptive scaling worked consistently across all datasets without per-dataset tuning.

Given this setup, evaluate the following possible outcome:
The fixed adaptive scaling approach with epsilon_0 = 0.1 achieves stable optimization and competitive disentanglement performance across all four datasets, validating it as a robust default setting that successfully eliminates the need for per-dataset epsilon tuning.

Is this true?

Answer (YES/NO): YES